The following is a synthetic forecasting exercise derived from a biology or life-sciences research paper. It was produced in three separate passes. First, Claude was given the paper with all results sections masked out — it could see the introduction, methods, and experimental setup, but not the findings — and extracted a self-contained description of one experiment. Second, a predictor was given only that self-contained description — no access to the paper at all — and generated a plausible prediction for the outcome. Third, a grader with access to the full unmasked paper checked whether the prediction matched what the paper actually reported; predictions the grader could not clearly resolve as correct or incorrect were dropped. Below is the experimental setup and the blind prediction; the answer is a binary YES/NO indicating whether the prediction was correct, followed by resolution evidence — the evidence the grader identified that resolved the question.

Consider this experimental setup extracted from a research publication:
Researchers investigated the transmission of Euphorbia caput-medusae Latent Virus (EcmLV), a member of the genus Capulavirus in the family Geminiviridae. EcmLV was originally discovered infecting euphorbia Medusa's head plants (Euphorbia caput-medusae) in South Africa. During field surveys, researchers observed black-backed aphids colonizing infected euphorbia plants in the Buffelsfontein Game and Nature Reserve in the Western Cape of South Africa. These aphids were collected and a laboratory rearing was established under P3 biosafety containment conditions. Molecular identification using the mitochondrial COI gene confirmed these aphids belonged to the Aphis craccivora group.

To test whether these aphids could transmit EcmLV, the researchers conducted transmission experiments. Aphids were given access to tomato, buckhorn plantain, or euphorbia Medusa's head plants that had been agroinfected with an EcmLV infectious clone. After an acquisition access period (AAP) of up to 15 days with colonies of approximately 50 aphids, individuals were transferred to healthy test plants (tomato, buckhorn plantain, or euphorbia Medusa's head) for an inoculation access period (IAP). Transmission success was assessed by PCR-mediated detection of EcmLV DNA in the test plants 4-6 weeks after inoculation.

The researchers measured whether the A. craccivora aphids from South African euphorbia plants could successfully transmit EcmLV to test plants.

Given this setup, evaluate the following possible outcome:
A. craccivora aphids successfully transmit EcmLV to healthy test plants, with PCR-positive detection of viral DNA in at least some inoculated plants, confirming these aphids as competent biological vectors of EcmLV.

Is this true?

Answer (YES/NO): YES